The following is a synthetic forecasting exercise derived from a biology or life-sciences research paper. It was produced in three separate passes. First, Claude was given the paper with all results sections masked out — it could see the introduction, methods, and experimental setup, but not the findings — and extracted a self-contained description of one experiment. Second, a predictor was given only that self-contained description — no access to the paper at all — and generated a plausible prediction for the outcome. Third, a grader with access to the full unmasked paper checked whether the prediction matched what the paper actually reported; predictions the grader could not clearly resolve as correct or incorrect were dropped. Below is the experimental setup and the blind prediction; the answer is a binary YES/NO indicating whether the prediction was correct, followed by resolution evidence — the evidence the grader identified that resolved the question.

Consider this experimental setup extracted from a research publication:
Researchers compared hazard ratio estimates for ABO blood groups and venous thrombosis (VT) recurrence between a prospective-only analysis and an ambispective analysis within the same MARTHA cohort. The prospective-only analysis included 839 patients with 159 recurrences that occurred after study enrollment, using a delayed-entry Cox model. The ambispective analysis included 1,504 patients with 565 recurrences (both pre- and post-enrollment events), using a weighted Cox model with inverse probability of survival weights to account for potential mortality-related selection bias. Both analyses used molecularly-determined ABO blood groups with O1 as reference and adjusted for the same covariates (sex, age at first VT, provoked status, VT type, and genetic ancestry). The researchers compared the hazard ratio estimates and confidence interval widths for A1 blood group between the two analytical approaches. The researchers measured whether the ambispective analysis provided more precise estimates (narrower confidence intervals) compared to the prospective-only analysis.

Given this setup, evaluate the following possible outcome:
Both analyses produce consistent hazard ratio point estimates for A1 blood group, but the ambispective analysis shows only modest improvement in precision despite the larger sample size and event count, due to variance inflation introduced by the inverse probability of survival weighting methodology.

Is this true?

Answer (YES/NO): NO